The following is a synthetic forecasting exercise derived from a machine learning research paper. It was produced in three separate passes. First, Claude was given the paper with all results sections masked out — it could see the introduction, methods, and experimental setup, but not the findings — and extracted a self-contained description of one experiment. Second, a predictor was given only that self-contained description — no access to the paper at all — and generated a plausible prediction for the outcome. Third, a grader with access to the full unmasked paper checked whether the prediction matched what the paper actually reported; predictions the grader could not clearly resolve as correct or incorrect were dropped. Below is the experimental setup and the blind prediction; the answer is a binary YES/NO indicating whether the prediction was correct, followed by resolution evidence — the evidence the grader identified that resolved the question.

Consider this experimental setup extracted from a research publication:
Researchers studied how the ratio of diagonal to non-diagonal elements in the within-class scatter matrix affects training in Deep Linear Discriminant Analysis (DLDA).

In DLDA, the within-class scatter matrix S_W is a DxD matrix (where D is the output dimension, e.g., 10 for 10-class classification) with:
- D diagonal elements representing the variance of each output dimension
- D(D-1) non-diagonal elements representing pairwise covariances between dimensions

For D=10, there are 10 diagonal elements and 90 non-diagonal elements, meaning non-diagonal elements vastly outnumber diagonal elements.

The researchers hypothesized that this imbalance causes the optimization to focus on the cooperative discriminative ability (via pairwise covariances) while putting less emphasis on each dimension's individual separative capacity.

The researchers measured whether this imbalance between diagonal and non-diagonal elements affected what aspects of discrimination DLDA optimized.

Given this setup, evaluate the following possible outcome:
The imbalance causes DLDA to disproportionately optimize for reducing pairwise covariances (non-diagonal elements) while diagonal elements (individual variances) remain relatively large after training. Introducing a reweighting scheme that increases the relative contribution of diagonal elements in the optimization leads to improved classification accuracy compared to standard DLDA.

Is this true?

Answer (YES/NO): YES